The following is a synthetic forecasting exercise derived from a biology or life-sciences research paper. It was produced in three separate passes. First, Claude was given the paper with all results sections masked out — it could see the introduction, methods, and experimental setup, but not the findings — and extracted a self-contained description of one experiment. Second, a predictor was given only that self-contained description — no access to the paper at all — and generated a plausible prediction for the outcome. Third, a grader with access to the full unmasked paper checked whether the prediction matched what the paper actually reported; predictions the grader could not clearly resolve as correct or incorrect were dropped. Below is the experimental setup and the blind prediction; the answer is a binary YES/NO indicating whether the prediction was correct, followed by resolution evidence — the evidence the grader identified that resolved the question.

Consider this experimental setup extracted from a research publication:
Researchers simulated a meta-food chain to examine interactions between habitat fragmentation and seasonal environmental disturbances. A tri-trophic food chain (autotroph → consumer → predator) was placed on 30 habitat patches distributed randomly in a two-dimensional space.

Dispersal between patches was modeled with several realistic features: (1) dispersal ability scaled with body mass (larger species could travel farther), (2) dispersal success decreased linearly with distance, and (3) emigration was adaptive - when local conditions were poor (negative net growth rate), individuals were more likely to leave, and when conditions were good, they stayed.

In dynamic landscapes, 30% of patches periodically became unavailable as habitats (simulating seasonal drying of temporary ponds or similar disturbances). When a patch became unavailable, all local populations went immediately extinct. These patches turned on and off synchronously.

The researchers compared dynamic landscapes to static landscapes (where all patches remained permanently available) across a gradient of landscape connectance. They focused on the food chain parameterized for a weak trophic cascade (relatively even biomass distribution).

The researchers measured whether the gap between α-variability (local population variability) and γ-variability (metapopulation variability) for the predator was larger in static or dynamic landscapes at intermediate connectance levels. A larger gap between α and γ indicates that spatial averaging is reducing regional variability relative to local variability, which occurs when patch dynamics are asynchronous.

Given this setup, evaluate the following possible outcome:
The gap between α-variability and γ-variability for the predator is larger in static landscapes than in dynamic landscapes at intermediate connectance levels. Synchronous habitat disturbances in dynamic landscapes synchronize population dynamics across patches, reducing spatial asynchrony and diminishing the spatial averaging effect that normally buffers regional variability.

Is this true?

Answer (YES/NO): YES